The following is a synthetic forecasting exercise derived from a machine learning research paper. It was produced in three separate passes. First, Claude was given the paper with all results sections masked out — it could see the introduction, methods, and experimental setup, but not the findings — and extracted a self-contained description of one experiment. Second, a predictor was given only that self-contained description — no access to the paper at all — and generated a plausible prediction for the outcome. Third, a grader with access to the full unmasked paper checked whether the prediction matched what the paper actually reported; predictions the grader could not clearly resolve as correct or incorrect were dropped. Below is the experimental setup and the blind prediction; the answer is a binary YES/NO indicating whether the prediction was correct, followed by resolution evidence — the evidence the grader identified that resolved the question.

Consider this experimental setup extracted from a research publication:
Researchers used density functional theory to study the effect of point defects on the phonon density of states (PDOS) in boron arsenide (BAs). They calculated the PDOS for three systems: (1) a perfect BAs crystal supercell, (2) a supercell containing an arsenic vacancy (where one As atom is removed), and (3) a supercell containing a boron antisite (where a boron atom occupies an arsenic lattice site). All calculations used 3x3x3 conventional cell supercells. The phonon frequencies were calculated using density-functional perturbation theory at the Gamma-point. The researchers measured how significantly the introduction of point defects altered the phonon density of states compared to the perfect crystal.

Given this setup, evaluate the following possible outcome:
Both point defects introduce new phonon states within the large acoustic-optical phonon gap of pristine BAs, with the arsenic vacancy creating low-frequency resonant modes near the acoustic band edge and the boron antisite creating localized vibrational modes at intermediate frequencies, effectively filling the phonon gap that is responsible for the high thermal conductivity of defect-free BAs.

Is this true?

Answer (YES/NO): NO